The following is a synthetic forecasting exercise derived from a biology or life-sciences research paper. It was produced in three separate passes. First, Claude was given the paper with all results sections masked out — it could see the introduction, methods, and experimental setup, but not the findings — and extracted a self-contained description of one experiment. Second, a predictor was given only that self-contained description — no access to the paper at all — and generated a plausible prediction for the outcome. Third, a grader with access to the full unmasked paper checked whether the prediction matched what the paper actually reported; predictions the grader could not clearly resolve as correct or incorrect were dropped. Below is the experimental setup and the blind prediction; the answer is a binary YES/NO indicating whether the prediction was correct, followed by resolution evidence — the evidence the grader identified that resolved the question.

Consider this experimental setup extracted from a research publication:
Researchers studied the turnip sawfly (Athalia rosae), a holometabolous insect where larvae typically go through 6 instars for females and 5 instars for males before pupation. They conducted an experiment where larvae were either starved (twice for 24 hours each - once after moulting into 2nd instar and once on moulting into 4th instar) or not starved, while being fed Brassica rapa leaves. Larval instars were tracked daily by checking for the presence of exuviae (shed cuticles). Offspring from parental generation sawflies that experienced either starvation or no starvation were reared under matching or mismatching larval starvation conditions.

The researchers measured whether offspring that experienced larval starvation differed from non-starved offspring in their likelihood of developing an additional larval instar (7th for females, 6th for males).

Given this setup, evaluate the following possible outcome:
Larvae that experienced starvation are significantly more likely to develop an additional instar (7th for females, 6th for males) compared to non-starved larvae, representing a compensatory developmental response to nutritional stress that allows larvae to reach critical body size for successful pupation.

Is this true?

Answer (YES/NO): YES